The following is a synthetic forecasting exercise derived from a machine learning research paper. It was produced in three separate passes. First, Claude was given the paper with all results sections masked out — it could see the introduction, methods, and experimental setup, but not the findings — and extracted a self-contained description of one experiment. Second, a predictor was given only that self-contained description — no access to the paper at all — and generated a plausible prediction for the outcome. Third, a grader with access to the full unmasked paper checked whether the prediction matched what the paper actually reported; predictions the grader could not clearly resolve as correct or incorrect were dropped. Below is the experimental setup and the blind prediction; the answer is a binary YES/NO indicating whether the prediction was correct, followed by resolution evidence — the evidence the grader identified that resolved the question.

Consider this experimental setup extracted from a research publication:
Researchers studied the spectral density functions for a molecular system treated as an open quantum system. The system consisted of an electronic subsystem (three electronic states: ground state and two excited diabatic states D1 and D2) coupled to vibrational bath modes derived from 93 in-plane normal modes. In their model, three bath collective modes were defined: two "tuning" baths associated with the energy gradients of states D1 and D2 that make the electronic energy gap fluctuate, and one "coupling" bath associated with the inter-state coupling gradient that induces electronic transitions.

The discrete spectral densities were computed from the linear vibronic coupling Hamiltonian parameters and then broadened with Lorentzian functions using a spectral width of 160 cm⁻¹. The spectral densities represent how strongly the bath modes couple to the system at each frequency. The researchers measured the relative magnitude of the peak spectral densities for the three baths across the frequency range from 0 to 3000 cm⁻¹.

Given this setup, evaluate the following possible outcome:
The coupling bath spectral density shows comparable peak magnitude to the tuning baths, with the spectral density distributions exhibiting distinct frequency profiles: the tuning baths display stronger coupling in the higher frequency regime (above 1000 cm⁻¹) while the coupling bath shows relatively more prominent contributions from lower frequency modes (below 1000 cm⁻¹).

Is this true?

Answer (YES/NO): NO